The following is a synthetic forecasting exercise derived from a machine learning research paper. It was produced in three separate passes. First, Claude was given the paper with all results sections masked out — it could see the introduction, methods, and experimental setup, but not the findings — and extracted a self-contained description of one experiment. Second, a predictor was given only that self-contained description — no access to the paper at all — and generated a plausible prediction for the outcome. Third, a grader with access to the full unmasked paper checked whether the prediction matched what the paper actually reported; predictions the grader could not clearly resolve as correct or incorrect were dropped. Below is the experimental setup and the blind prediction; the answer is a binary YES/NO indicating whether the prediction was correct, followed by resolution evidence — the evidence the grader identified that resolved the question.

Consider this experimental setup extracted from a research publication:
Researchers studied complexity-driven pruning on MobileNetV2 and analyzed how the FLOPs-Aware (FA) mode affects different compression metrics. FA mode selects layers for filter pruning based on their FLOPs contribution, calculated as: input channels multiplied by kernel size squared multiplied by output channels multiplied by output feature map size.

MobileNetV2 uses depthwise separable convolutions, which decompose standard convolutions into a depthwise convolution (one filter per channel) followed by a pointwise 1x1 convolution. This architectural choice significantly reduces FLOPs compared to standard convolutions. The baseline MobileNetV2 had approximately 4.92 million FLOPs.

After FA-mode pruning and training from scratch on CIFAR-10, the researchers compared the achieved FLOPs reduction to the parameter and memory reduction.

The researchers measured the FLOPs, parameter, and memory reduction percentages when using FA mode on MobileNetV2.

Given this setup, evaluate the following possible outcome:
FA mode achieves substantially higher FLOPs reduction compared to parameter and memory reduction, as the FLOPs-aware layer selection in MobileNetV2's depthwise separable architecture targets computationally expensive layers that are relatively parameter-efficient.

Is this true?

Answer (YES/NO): YES